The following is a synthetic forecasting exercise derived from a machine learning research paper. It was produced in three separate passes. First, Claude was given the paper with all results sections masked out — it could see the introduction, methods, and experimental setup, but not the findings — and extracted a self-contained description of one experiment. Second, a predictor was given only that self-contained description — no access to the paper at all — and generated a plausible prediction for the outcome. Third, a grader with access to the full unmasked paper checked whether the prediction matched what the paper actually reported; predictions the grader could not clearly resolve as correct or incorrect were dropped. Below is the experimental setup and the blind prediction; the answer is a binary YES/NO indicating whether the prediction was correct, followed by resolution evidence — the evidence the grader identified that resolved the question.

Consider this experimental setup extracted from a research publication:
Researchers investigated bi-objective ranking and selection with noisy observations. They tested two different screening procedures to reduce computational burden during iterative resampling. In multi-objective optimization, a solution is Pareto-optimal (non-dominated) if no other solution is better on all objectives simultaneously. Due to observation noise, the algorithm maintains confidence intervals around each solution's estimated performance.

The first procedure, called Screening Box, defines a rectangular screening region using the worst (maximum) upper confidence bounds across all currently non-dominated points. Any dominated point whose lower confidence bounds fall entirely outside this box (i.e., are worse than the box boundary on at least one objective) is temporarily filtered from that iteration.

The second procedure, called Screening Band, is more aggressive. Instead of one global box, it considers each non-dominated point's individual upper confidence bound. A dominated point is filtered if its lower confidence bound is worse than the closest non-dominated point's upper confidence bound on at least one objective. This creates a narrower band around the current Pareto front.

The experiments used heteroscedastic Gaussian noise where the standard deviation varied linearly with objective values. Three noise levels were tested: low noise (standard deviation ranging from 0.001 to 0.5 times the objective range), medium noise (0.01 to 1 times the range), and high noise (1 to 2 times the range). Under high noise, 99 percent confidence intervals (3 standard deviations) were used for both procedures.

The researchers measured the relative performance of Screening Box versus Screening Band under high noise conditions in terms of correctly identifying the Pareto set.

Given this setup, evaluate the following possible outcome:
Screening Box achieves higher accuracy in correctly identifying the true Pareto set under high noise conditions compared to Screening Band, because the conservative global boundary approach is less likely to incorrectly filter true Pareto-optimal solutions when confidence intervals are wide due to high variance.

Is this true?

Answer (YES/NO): YES